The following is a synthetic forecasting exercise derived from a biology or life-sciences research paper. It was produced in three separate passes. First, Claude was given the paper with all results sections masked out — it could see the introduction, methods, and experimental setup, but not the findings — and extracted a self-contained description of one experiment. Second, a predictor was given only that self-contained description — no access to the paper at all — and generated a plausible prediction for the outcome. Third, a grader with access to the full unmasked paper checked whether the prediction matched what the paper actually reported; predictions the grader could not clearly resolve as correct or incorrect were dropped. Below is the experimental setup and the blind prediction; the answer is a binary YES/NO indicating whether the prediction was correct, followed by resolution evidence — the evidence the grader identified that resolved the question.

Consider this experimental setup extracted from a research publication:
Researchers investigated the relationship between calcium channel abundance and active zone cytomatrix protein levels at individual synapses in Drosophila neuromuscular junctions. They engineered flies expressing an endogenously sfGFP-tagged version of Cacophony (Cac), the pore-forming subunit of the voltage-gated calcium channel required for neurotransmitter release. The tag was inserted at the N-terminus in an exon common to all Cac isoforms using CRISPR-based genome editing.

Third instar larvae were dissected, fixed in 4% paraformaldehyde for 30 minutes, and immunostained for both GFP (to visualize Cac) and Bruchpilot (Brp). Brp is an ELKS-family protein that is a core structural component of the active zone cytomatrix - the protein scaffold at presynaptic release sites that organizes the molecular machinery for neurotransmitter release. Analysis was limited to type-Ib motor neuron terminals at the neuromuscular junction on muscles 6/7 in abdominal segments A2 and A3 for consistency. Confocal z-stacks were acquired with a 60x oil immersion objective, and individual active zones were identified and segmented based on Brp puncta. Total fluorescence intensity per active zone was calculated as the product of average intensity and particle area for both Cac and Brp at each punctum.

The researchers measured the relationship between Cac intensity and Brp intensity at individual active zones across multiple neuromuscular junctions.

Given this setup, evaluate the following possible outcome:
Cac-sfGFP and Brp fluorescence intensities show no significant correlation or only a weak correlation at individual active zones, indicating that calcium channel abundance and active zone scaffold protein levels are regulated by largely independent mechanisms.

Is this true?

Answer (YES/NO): NO